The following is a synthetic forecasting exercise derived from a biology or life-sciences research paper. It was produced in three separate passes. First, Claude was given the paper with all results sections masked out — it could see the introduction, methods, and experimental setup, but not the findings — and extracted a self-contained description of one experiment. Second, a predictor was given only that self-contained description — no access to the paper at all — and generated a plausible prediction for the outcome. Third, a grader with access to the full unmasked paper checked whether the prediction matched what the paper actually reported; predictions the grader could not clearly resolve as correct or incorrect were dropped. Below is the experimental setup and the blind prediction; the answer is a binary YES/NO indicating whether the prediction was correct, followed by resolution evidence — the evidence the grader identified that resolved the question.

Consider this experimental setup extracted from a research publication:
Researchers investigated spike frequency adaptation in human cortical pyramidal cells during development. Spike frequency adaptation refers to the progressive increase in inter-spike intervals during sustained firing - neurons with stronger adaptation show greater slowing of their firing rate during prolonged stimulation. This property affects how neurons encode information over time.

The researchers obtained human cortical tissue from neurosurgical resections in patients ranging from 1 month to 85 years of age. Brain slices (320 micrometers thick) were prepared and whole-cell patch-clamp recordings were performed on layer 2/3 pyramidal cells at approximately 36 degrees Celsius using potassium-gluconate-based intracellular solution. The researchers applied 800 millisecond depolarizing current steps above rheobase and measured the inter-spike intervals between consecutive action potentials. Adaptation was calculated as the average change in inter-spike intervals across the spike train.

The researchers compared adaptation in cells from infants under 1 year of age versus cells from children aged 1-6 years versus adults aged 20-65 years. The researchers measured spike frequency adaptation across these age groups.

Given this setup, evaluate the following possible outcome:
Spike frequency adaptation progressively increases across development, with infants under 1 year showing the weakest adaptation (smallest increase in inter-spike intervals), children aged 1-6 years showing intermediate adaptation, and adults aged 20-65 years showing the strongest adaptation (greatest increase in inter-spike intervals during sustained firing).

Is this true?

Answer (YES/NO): NO